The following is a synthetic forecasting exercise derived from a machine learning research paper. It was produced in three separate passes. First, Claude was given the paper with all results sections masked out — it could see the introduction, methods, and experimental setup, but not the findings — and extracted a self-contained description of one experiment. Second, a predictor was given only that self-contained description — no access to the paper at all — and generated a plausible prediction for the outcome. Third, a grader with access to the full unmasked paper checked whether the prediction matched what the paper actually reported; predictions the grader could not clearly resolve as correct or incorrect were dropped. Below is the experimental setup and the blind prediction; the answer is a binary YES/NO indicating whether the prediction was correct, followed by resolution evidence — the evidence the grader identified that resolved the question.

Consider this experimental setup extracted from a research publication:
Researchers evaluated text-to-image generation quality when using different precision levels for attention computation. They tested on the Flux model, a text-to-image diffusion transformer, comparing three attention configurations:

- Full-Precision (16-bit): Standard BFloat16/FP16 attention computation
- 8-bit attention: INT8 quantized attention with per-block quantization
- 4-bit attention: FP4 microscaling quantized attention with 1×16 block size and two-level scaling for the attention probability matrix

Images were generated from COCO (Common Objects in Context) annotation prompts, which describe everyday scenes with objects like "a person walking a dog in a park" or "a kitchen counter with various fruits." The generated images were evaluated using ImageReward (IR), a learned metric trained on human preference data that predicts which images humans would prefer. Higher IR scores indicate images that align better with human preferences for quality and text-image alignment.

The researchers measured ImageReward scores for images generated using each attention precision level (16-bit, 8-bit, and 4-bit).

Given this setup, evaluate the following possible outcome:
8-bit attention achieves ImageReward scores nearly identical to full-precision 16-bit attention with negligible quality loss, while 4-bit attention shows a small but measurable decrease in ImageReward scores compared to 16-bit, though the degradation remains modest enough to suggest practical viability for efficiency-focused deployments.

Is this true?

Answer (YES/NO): NO